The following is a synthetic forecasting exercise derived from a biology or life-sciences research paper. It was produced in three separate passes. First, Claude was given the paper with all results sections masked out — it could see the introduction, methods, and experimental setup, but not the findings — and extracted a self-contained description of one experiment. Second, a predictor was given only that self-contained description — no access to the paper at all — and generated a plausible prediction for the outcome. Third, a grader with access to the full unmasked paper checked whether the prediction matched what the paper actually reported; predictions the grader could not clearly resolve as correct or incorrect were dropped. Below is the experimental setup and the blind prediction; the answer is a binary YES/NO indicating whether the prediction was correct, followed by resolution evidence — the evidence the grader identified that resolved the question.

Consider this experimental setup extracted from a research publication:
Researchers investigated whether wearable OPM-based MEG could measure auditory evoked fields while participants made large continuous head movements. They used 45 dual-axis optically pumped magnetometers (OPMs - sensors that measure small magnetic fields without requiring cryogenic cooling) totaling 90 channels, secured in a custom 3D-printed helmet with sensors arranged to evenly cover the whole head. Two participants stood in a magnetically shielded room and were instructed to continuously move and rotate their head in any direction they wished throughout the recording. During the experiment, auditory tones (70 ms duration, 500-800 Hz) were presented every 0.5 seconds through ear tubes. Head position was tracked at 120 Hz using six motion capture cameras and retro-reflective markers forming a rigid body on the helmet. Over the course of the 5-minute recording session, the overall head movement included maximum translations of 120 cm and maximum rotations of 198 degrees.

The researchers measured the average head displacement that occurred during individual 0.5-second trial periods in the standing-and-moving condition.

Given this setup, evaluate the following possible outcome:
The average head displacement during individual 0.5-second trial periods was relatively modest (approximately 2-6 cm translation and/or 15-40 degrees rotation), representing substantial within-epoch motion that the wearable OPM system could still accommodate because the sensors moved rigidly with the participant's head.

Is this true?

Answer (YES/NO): YES